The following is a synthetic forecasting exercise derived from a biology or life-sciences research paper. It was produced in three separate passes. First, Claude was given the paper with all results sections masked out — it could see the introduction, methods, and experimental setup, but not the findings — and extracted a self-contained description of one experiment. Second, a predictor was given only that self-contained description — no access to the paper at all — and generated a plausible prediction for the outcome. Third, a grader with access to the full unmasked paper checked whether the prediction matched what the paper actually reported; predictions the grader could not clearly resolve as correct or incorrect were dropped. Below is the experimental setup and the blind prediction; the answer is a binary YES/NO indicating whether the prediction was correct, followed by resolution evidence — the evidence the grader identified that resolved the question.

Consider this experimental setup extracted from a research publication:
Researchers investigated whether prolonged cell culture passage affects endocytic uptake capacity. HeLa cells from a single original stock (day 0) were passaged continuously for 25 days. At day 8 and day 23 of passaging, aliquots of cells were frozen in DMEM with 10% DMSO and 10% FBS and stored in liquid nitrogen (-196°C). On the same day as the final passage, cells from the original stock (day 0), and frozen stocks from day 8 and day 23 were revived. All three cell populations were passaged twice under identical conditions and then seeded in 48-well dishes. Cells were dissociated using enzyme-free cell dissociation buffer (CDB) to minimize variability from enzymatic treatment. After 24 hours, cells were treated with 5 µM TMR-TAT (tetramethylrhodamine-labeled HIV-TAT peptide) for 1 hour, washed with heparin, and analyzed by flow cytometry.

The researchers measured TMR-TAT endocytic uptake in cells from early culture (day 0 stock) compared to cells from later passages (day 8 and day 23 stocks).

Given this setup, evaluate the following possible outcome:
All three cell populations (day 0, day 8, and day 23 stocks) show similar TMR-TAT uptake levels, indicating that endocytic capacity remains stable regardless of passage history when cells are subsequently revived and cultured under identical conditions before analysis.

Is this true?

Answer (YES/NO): YES